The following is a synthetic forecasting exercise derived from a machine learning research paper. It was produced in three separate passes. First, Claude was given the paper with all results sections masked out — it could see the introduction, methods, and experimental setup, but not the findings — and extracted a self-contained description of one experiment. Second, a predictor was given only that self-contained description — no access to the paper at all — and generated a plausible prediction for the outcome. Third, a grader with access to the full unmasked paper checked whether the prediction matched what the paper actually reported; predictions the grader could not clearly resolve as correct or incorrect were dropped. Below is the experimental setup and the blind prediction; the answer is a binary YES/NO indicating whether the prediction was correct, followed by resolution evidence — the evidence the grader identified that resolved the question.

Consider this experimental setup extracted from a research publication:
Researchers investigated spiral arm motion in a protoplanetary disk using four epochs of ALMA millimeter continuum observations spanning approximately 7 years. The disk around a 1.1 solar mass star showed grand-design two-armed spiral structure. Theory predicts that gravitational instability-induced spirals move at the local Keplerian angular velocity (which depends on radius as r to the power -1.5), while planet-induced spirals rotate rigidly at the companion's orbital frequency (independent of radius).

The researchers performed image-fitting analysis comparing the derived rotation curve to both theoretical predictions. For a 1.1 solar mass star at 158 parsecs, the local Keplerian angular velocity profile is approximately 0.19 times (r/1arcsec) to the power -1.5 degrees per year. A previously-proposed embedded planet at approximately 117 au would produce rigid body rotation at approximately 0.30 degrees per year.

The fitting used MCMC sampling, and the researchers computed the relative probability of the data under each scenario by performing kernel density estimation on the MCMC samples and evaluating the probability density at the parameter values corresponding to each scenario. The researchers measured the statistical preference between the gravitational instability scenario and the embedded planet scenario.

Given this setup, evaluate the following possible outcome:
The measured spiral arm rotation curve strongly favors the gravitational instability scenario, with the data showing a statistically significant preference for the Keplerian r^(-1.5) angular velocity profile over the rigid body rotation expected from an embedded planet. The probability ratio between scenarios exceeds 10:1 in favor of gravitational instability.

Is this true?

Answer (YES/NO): YES